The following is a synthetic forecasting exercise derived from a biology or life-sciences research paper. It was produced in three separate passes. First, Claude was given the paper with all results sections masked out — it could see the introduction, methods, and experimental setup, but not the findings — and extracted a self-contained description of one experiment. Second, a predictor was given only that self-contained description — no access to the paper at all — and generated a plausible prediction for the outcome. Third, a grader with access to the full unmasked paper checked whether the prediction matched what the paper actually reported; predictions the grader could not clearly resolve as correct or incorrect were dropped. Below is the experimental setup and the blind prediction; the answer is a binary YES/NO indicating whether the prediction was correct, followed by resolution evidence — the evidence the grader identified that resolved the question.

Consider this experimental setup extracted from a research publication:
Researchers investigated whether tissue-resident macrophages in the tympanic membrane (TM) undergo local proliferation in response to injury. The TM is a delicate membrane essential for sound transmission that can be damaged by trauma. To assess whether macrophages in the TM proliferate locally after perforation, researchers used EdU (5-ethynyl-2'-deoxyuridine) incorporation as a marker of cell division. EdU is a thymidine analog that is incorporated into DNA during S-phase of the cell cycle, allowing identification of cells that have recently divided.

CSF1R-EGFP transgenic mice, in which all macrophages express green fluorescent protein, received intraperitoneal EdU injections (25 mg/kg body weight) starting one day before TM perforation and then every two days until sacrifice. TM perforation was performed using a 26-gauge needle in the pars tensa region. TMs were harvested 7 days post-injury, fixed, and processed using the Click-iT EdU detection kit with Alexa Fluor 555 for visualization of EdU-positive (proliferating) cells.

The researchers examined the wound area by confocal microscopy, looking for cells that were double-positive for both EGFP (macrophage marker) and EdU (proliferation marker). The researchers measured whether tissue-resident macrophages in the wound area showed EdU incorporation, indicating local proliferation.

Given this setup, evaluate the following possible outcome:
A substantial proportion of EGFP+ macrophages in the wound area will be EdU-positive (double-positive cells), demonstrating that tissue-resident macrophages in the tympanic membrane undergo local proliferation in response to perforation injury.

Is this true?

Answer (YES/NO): NO